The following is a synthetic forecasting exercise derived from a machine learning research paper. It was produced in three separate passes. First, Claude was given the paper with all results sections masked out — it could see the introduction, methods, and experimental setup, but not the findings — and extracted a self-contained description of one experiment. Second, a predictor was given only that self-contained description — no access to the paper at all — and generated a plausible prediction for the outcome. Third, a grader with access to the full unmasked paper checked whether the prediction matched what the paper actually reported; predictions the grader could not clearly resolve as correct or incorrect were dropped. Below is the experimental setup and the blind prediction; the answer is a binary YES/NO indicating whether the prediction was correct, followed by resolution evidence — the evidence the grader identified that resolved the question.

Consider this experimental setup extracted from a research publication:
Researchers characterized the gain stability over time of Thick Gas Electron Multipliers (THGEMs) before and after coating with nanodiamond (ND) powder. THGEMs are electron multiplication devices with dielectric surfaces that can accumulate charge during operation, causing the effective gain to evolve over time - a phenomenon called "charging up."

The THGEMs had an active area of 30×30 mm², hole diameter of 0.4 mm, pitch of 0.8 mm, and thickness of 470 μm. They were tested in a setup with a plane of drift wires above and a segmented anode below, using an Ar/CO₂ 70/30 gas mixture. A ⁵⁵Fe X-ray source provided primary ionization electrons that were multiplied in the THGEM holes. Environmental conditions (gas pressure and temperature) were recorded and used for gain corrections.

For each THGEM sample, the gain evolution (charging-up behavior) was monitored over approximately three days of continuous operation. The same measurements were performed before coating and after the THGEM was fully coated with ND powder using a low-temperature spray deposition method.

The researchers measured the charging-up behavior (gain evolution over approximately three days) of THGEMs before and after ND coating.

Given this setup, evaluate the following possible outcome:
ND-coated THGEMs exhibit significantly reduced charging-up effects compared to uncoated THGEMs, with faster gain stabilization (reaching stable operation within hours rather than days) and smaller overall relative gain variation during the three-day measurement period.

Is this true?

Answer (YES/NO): NO